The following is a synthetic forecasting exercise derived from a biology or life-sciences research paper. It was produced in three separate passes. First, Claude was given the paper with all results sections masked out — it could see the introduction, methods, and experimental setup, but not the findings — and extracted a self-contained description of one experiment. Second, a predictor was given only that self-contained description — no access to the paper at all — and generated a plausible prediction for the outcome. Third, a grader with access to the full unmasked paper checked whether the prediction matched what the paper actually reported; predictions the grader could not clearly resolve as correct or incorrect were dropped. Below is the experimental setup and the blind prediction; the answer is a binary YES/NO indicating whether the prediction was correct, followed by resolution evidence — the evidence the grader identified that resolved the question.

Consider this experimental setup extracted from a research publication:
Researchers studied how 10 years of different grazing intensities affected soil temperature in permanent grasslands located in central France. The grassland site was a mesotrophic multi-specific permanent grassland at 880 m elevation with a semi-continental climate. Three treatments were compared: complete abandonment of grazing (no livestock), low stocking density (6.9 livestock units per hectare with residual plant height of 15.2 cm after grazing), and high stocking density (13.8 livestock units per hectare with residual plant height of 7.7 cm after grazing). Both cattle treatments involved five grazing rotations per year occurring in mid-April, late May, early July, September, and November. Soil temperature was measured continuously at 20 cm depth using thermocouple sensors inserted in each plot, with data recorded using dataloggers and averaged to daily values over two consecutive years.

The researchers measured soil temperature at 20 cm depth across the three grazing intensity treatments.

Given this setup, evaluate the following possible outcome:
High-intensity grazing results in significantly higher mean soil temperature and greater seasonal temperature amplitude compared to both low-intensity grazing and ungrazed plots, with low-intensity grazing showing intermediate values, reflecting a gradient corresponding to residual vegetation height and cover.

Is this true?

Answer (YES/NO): NO